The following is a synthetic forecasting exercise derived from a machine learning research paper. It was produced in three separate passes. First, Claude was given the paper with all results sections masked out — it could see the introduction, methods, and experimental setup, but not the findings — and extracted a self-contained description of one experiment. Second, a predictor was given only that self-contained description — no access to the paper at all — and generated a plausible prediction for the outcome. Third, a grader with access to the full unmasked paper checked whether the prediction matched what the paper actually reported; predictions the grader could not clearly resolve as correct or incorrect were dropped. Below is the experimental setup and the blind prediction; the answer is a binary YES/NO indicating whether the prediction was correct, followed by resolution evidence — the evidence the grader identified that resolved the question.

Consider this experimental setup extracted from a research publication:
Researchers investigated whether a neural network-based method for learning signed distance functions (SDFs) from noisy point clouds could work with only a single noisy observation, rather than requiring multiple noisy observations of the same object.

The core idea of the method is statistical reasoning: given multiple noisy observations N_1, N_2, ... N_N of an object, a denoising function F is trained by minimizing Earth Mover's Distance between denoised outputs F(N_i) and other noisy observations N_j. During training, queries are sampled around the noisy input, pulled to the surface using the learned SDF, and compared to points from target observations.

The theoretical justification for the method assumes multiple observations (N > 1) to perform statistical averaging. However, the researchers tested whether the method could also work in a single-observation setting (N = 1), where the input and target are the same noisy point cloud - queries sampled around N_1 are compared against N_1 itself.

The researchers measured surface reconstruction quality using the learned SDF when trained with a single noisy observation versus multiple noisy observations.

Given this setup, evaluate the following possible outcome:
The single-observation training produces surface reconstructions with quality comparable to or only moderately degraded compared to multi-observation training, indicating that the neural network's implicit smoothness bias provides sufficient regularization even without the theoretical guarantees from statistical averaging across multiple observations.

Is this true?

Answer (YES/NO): YES